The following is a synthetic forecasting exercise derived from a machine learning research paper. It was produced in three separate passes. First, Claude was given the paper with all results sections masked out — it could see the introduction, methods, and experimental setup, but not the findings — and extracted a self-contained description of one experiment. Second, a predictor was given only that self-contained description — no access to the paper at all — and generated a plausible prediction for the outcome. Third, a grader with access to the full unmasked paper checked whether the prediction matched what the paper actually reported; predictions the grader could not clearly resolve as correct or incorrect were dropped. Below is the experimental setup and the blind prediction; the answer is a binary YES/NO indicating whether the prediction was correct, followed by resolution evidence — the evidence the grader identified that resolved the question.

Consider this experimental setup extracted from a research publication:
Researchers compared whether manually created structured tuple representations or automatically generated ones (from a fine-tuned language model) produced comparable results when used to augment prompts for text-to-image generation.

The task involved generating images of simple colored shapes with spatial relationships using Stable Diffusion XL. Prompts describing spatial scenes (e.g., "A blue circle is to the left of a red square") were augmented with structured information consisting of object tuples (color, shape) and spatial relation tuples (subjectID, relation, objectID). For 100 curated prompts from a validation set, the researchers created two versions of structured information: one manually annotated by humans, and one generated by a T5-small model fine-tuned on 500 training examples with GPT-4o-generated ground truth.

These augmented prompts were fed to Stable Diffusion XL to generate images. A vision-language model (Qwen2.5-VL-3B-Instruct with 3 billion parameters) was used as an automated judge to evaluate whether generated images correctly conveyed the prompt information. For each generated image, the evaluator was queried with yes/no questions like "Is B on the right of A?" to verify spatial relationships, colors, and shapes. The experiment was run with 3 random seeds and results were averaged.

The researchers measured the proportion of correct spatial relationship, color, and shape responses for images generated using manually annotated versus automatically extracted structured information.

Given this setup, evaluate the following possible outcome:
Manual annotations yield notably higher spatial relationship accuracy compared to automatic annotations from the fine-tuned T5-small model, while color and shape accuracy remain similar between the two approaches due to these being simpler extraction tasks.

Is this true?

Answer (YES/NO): NO